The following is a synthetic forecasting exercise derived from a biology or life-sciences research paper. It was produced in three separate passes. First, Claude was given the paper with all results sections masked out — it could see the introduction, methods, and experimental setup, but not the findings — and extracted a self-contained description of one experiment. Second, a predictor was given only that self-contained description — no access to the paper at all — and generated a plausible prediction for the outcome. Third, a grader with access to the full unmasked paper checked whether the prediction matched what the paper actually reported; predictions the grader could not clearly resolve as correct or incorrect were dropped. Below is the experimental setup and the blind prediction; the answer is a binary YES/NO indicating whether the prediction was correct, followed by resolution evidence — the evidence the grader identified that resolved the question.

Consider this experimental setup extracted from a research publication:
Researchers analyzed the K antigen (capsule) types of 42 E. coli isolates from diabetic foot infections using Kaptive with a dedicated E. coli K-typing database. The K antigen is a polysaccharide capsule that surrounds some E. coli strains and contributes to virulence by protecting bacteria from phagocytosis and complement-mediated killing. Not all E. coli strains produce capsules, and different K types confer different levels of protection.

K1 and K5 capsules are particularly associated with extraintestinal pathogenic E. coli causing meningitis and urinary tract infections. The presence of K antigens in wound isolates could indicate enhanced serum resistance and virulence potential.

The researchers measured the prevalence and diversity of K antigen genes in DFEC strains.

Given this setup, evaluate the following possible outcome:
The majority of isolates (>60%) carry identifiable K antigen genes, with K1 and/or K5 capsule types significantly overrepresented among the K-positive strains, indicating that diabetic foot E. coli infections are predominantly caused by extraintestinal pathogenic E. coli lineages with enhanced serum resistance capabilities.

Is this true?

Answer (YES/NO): NO